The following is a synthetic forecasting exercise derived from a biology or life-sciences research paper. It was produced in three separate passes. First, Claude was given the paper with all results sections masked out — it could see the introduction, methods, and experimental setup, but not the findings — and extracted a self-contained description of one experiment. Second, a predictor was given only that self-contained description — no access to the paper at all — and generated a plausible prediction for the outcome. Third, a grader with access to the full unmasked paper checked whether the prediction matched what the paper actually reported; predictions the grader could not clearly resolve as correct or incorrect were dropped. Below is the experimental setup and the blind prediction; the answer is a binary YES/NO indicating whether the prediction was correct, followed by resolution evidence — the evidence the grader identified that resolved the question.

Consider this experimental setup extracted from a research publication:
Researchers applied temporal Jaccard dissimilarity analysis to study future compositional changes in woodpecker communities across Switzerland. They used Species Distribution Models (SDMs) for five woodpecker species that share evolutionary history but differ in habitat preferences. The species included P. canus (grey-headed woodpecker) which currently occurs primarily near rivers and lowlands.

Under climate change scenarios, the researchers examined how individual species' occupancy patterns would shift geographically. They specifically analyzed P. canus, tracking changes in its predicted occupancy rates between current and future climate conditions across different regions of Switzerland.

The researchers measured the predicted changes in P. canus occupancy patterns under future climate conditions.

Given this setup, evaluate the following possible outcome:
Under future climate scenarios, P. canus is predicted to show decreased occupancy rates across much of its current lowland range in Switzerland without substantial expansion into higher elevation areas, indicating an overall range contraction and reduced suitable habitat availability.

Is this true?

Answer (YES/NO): NO